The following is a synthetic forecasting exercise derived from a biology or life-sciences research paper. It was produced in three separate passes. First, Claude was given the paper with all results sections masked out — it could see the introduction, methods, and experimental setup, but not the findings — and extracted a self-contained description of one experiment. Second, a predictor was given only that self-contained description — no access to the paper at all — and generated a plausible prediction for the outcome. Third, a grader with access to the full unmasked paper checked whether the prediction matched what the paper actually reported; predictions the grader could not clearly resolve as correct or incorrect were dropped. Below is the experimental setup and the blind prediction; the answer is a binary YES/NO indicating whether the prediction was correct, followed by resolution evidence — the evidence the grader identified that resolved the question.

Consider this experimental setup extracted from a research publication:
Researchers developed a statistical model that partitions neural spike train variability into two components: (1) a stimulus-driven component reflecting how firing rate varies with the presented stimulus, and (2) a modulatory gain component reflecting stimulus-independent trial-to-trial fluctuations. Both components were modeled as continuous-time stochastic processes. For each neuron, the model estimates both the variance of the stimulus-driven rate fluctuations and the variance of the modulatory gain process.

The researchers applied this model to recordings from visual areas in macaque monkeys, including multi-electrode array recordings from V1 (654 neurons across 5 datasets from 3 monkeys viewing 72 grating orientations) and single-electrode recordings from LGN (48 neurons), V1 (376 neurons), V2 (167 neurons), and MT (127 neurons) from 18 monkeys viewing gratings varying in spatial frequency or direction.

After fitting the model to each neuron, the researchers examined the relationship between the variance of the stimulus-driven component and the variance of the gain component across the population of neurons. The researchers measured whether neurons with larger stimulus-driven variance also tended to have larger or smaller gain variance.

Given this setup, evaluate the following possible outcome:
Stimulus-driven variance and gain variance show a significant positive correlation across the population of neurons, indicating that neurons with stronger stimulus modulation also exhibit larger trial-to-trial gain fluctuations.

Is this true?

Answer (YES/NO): NO